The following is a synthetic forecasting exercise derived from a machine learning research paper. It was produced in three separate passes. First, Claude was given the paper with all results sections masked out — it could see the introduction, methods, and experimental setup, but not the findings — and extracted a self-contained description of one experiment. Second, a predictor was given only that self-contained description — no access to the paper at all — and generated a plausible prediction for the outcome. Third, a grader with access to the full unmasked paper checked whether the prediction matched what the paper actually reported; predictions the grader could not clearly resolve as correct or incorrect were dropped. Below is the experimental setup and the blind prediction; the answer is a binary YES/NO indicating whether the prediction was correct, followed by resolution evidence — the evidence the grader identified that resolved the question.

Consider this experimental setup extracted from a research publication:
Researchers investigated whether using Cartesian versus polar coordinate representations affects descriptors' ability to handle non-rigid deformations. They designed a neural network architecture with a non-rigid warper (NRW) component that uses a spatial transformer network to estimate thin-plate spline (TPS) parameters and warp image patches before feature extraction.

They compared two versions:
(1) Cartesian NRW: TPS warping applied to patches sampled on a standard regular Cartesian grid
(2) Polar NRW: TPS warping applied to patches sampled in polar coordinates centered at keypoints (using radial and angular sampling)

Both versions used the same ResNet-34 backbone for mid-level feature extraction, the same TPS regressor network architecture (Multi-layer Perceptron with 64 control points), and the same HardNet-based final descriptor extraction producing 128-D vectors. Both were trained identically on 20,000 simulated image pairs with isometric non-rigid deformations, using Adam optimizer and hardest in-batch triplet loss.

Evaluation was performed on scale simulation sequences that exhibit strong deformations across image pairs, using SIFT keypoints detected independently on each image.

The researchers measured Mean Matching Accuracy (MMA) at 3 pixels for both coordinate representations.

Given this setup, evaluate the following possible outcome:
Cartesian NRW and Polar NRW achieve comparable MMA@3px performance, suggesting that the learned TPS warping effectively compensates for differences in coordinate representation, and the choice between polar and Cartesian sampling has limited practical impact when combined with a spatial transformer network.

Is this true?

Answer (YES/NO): NO